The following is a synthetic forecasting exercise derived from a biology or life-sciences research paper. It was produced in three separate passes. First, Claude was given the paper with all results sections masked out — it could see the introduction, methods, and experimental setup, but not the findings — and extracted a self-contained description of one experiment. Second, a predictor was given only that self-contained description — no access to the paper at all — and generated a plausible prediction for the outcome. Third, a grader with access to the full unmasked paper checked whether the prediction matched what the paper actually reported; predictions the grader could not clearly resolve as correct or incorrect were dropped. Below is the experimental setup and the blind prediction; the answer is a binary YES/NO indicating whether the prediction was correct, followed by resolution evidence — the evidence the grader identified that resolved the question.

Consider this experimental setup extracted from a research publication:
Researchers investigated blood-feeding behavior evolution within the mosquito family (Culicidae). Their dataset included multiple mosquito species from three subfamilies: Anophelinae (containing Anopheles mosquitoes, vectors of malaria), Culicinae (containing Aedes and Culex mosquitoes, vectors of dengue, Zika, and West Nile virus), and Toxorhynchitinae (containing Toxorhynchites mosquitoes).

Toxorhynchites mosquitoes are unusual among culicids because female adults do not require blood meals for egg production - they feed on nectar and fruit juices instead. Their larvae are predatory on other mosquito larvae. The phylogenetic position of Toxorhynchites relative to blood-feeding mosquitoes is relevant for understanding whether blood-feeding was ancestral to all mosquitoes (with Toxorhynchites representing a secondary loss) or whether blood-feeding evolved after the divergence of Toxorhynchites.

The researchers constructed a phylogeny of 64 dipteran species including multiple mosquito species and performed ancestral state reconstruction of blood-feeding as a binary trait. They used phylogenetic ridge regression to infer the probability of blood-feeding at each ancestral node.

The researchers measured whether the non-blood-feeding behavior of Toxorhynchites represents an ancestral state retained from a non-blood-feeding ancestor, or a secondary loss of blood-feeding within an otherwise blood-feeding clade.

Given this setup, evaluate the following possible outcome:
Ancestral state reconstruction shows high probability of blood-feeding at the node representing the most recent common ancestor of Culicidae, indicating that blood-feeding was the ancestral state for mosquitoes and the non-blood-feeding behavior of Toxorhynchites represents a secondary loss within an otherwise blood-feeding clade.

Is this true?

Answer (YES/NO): NO